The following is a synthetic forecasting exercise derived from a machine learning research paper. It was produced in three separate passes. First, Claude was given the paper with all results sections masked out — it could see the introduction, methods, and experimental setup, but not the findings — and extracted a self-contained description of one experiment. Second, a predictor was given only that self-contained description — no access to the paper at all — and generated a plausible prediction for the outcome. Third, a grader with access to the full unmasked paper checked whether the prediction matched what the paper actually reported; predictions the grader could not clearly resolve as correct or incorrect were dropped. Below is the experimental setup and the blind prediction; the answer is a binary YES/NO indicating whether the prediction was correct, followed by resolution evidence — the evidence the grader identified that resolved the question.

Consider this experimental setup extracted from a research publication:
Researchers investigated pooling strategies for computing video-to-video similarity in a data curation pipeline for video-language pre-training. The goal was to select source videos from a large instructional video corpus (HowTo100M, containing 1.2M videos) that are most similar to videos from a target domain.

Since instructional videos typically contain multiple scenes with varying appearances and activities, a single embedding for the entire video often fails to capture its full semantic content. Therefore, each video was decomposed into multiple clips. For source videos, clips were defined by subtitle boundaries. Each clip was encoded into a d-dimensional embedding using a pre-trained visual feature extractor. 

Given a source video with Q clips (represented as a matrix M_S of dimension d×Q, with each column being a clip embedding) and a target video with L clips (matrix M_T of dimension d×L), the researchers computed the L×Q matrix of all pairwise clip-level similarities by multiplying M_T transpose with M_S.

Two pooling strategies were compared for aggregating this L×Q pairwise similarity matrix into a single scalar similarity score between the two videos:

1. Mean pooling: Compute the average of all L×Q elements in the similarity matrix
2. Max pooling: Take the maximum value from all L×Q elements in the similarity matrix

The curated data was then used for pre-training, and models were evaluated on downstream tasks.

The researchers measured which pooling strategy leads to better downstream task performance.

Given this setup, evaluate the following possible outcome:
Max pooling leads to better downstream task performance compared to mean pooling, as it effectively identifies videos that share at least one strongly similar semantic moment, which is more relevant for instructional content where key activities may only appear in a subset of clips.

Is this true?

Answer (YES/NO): NO